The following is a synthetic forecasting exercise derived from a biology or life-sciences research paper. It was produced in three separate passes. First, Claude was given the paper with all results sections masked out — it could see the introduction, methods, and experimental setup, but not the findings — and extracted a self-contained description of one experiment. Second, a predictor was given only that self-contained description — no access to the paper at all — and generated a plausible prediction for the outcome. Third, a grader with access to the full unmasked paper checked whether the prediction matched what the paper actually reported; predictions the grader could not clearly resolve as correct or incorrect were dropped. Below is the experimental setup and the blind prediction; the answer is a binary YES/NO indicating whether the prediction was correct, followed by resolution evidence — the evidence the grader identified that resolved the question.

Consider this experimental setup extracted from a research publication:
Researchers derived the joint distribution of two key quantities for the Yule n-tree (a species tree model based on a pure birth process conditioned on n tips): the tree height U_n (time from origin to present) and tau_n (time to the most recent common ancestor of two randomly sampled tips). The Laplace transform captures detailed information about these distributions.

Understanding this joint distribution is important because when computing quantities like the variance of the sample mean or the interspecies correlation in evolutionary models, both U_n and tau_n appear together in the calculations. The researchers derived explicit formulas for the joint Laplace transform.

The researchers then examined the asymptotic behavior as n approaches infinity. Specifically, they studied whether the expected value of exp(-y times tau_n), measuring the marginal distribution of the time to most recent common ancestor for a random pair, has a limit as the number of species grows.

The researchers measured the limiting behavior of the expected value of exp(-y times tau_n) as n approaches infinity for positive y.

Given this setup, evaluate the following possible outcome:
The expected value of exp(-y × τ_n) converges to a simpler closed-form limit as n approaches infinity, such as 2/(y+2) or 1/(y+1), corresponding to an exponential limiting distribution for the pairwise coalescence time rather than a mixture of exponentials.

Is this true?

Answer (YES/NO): NO